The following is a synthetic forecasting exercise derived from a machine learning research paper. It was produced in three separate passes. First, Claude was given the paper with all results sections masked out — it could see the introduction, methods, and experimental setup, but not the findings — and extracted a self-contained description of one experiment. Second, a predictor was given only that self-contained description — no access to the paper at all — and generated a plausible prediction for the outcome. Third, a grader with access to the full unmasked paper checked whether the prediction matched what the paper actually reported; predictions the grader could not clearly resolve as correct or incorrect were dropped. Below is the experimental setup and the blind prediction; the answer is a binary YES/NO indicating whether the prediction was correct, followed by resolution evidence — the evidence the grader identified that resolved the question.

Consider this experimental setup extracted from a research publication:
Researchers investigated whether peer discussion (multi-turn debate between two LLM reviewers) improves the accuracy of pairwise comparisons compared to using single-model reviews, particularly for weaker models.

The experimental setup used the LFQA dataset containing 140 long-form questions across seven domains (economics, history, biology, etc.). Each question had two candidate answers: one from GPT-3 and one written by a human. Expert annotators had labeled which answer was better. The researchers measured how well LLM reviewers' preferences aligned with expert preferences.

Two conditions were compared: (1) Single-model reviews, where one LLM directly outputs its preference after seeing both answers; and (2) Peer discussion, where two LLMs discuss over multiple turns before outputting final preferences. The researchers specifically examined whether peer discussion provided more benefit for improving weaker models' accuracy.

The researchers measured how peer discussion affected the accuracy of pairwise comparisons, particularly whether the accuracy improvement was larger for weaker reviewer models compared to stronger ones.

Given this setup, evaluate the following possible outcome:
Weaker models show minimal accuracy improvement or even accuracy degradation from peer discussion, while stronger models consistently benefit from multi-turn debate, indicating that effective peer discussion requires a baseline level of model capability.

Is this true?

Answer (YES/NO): NO